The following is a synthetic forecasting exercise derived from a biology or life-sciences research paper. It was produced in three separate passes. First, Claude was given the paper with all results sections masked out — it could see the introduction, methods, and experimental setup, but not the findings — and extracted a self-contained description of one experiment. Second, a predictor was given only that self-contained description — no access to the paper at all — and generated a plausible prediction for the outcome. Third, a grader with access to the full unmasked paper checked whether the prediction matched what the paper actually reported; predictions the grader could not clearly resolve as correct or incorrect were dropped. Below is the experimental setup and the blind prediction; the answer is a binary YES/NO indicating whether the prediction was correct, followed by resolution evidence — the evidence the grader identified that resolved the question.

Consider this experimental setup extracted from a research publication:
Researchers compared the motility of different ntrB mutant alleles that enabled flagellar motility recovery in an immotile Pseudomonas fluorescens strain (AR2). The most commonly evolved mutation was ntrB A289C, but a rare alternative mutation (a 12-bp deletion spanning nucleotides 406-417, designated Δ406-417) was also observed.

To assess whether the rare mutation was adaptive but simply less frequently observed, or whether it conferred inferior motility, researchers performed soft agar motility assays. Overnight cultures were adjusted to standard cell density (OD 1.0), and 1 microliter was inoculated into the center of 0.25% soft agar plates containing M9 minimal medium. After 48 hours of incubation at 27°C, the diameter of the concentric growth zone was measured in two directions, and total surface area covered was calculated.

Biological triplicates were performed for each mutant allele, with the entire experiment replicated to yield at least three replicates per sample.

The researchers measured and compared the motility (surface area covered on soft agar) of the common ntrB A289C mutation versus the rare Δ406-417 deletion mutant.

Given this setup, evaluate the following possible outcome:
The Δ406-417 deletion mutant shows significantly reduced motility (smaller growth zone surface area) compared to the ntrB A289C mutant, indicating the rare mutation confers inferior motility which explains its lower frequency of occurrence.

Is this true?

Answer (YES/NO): NO